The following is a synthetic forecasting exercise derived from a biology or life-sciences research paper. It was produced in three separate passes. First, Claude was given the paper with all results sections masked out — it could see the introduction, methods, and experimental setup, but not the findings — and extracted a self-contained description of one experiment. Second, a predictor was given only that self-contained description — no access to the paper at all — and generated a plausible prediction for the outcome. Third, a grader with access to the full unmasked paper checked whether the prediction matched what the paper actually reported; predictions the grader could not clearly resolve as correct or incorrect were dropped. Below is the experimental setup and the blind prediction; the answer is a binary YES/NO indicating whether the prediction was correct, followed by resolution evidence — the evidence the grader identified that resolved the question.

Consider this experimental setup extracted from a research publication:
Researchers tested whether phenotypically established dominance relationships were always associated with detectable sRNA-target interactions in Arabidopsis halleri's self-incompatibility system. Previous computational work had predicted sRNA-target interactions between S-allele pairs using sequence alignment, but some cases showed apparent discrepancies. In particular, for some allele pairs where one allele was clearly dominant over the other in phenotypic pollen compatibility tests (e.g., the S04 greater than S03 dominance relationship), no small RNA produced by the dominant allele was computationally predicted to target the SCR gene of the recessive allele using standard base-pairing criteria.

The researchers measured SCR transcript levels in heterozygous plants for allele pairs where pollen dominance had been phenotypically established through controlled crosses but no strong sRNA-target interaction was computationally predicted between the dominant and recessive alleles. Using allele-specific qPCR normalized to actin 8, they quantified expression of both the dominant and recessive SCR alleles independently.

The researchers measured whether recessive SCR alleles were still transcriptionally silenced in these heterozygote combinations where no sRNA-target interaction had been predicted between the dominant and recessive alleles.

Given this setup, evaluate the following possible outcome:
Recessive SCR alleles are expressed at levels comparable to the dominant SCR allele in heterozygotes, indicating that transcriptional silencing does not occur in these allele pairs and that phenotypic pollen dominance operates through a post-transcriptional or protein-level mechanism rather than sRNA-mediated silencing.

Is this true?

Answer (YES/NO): NO